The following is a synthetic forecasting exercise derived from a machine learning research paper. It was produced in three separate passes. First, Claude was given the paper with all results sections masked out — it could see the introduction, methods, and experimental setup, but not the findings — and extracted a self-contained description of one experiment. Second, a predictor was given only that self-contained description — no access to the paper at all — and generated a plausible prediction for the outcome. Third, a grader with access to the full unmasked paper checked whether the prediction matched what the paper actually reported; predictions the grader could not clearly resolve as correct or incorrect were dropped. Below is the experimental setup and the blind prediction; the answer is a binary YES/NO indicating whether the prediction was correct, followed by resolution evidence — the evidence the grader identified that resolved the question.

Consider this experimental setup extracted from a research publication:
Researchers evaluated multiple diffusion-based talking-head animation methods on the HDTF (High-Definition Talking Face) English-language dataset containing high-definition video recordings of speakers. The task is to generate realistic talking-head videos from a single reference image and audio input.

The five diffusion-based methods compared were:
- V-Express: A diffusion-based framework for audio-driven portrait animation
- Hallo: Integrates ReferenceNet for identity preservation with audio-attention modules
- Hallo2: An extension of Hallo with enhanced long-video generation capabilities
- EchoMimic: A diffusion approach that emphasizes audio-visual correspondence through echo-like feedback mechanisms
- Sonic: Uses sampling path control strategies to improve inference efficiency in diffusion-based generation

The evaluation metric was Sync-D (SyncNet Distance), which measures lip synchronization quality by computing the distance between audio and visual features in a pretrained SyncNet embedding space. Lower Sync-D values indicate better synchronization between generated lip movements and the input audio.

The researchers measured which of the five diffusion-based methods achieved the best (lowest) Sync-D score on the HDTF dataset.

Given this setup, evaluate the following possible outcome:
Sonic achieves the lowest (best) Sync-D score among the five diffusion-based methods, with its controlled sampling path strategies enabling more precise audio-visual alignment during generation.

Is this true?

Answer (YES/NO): NO